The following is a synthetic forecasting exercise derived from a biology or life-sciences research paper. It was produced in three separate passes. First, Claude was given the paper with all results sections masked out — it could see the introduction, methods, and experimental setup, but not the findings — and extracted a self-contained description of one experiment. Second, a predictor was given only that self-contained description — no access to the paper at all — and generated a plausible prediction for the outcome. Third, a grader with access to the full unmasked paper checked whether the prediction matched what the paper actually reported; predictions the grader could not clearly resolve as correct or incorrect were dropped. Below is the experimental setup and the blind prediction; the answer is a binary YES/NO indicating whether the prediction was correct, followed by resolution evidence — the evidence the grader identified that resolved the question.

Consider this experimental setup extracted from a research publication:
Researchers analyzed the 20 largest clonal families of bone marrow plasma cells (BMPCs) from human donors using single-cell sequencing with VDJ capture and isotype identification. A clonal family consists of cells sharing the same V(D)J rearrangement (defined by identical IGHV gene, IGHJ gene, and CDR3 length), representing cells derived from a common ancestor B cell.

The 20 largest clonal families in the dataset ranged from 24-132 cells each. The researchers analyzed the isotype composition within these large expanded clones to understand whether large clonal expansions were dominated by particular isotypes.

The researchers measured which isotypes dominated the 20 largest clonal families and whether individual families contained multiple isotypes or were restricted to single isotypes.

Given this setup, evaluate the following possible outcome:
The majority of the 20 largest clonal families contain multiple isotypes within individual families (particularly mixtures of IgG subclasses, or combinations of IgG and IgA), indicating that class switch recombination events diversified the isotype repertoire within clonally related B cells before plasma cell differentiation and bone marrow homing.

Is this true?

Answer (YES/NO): NO